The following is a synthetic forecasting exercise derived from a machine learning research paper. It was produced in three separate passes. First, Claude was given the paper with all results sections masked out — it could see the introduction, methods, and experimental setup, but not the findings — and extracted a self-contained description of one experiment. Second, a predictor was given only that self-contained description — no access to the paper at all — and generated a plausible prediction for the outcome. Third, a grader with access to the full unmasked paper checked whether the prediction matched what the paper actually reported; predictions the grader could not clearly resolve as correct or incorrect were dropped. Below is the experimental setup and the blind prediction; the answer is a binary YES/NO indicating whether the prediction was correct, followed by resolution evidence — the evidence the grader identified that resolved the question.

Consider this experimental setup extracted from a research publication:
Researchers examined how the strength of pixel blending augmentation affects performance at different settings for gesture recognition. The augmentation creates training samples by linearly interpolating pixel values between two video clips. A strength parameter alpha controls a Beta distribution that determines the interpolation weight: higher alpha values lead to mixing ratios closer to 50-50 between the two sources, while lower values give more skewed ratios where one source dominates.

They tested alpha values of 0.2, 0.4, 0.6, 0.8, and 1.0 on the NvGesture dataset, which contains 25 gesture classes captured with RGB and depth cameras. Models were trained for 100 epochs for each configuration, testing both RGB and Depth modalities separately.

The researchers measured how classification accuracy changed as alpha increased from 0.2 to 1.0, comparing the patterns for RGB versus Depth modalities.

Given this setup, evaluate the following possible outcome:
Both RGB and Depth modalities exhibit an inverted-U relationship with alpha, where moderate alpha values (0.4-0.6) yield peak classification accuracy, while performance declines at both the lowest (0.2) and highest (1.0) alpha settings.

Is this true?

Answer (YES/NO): NO